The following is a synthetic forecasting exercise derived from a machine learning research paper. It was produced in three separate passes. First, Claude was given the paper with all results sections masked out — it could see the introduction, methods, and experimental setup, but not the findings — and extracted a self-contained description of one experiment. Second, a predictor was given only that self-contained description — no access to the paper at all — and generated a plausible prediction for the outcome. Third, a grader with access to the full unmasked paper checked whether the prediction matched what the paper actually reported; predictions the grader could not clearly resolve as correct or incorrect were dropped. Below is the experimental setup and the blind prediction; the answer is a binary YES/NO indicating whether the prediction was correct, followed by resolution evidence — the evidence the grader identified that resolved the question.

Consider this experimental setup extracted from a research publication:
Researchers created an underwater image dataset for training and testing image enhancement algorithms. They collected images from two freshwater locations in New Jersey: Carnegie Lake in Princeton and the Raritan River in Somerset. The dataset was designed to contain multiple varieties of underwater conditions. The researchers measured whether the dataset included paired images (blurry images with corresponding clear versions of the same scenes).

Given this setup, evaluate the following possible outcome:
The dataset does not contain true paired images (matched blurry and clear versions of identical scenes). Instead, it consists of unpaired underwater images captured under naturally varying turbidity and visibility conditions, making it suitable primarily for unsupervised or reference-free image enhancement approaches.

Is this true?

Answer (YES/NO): NO